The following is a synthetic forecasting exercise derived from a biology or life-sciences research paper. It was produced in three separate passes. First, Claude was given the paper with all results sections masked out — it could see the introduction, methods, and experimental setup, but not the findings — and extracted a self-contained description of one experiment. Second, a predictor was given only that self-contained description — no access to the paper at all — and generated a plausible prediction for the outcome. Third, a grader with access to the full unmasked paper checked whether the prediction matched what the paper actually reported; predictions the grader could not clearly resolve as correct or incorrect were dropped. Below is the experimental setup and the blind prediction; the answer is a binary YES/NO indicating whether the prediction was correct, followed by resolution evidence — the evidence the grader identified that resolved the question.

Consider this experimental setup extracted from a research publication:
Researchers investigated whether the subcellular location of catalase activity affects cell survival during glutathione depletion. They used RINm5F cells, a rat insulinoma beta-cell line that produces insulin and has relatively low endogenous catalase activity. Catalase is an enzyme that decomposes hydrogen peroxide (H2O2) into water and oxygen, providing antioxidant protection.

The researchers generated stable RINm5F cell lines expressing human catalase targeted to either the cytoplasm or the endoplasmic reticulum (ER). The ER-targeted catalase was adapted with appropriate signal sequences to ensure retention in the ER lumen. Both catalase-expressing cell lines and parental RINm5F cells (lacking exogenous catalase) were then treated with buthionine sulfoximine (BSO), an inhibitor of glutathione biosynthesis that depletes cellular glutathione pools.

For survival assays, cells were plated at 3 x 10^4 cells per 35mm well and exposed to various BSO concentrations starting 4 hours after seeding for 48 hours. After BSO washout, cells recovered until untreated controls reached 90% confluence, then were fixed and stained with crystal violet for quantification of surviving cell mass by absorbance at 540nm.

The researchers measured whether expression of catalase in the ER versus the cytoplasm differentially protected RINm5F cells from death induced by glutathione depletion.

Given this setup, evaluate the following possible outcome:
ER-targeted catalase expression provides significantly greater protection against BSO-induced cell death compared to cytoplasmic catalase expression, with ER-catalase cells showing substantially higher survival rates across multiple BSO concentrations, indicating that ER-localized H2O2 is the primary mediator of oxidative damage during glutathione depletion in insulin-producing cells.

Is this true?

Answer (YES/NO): NO